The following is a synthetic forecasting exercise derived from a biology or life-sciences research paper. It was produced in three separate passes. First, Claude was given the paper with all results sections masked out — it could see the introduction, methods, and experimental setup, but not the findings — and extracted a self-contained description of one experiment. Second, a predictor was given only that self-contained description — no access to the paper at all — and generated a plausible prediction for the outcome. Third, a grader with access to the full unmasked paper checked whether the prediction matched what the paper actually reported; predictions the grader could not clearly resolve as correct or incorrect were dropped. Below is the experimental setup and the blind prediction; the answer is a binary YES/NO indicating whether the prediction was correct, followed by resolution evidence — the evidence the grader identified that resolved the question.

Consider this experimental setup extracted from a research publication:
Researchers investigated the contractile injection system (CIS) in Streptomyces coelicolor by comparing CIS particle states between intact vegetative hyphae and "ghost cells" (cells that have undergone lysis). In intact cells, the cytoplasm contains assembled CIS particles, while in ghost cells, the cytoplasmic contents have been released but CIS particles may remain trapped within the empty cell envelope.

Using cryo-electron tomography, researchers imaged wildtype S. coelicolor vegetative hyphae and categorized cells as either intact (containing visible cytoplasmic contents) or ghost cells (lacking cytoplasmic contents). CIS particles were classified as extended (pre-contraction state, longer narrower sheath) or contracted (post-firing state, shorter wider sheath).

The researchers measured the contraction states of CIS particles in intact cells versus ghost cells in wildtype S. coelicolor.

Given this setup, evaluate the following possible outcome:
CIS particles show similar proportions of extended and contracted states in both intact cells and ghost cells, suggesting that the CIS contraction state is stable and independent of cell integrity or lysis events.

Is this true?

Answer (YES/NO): NO